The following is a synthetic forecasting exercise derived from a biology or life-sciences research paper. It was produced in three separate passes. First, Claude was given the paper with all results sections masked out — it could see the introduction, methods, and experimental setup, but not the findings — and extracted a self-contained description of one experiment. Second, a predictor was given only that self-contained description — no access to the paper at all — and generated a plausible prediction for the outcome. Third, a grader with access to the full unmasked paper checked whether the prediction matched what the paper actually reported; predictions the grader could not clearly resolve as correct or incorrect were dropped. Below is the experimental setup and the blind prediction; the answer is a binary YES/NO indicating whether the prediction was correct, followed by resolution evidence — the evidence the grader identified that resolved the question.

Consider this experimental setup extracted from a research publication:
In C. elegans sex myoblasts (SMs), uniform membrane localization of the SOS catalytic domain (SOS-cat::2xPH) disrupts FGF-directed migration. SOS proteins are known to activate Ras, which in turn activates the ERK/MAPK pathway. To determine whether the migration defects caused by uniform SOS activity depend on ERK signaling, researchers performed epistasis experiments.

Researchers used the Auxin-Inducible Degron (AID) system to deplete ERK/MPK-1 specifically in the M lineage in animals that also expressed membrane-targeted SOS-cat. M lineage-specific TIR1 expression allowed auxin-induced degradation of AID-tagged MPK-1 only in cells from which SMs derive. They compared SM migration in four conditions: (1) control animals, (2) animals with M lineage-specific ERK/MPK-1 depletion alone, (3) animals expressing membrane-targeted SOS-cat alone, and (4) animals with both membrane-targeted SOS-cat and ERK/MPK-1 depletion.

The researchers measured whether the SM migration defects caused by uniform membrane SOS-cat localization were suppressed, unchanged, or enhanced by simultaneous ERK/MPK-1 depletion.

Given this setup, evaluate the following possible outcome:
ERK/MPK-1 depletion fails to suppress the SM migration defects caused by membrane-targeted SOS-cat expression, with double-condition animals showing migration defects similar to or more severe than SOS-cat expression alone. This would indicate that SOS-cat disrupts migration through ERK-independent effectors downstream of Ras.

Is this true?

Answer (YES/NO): NO